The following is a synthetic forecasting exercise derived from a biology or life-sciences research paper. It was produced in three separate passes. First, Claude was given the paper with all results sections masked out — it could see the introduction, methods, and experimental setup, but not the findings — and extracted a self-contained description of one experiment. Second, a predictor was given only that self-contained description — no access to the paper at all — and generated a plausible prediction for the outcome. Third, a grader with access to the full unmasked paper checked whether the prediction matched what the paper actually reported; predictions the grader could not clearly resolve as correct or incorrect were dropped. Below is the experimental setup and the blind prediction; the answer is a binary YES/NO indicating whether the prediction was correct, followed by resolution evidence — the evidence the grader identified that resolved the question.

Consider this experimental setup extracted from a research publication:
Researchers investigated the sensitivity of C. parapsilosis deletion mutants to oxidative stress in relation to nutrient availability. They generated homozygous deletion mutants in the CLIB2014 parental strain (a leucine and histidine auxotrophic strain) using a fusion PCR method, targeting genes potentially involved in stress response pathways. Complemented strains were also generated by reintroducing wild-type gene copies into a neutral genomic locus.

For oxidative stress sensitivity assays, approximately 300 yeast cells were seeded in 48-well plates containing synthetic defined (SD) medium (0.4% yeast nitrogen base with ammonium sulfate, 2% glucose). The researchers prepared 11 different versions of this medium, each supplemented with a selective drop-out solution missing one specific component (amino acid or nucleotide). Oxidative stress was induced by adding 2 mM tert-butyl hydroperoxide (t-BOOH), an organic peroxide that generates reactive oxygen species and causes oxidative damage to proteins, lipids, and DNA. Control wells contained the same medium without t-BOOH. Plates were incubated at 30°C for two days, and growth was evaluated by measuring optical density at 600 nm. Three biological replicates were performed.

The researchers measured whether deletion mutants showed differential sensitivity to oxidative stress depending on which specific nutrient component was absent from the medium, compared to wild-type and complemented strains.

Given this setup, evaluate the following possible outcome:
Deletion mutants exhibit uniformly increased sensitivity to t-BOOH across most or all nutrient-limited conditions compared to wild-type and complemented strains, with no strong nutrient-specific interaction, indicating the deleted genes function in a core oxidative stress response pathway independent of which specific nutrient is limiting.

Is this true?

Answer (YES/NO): NO